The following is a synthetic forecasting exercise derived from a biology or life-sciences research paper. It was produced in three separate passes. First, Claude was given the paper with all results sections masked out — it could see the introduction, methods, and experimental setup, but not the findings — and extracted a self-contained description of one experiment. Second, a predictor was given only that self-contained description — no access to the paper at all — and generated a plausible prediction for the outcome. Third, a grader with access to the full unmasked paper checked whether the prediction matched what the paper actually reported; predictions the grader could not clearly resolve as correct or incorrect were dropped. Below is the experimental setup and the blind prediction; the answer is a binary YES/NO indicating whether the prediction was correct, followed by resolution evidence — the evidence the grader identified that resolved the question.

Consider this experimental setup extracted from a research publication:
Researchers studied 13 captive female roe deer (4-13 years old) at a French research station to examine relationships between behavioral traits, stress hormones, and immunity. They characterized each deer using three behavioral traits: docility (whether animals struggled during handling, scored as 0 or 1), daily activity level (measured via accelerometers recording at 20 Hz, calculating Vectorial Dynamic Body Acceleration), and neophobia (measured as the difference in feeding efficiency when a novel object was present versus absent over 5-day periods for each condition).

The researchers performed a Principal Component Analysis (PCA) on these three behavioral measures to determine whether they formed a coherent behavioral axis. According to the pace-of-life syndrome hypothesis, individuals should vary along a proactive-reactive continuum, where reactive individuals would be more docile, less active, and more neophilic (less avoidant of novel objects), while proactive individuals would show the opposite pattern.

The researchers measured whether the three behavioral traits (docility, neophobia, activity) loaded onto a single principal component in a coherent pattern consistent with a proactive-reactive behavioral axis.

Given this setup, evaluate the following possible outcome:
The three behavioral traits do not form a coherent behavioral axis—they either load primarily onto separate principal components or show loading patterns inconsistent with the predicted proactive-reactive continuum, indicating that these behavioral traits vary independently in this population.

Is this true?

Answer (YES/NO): NO